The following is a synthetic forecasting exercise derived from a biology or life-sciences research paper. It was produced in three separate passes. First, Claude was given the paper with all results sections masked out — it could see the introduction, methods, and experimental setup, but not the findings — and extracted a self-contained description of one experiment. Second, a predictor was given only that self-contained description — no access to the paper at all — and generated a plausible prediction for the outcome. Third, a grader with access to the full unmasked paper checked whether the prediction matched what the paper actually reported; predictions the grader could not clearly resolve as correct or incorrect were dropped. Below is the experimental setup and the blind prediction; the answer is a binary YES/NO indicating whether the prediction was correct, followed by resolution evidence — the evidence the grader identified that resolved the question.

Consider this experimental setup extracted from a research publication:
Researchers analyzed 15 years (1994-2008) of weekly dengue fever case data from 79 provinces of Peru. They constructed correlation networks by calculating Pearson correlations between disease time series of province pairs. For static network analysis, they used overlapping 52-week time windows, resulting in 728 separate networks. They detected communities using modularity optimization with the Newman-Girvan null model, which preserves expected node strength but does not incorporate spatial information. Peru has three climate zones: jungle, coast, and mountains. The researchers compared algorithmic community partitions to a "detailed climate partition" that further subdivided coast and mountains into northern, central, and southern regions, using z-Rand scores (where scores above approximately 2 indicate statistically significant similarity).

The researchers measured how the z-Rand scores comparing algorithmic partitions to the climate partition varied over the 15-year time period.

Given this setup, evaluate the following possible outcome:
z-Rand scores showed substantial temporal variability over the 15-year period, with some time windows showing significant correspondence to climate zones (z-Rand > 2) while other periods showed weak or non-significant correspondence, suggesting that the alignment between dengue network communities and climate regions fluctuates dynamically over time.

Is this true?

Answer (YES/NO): YES